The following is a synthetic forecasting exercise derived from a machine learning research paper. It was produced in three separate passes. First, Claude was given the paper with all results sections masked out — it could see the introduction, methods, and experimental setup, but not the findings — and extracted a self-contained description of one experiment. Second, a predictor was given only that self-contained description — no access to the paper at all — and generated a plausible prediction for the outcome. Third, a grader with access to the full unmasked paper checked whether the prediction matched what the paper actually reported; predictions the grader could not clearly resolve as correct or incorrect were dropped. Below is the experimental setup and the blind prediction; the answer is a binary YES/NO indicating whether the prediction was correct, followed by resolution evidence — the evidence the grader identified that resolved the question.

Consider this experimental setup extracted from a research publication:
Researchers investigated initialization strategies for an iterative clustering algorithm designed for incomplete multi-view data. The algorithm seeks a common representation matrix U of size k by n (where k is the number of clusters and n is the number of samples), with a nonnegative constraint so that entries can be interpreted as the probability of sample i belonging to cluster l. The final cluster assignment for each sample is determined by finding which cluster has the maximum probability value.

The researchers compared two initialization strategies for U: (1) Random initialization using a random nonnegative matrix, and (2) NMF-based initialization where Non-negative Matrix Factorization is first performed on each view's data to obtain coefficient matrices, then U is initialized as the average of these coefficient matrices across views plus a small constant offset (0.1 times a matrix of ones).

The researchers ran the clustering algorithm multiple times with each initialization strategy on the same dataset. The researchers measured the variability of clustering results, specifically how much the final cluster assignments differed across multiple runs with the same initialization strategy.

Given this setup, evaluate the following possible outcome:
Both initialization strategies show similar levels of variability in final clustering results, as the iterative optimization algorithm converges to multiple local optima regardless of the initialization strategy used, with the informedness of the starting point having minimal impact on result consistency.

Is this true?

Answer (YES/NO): NO